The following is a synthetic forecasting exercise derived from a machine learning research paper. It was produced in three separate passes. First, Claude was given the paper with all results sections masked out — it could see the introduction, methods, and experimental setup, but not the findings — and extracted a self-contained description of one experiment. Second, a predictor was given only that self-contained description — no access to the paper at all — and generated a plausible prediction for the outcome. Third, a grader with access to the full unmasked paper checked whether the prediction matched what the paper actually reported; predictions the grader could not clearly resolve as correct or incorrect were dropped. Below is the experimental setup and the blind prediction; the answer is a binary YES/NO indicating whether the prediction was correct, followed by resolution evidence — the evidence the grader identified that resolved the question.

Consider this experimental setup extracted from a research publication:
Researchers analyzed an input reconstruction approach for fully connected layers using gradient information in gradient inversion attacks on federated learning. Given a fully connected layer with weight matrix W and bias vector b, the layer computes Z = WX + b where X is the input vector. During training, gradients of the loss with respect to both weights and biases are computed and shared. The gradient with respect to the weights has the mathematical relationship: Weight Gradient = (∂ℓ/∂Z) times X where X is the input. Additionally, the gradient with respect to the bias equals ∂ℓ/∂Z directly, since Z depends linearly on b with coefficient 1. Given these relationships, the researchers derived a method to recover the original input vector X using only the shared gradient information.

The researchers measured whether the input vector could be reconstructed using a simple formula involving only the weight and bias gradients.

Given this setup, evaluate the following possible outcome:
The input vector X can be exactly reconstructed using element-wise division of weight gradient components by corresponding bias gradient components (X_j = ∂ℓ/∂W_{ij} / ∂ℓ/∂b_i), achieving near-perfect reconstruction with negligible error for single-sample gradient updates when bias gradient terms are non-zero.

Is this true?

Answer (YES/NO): YES